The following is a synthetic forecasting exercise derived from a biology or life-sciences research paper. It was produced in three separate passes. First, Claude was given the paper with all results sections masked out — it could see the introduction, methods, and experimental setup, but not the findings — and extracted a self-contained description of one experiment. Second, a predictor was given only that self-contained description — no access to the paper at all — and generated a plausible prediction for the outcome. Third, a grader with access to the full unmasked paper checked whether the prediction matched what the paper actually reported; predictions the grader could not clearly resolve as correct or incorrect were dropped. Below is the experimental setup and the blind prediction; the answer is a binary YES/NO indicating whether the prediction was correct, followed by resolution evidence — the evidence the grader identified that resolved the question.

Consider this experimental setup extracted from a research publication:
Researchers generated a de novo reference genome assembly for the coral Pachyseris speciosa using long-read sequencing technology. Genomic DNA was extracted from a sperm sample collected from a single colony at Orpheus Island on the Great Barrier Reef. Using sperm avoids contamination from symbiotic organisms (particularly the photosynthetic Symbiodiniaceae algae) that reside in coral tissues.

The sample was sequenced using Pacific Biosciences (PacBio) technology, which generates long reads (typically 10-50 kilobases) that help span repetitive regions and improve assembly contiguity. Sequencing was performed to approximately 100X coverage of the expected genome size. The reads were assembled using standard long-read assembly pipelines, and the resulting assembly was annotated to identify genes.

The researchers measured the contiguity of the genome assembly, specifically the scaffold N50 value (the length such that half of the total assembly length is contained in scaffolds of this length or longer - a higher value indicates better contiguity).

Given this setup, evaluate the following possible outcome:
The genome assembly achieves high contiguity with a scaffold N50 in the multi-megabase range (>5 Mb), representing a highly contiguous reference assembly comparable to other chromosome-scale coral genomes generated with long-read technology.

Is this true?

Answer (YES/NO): NO